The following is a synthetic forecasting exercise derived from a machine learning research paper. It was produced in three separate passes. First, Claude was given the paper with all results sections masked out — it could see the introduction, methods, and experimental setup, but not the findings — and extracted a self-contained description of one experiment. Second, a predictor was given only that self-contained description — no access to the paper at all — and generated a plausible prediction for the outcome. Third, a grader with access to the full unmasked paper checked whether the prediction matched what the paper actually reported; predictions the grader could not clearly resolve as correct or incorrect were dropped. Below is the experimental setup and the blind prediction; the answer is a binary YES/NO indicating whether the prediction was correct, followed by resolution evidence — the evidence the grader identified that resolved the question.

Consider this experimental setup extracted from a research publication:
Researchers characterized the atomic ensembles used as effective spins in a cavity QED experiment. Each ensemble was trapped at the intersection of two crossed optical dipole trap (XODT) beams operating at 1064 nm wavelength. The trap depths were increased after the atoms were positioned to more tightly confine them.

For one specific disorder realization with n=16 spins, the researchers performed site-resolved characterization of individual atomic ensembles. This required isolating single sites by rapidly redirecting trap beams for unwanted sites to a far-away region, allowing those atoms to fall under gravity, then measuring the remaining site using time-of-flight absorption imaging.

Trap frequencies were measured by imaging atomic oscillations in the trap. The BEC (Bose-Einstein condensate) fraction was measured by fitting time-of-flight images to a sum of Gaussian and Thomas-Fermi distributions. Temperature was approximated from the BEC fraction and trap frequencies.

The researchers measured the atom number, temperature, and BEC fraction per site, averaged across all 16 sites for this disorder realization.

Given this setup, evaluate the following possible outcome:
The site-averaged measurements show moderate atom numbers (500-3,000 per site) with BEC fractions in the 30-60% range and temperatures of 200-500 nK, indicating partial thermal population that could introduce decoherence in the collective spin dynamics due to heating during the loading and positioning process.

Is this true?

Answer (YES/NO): NO